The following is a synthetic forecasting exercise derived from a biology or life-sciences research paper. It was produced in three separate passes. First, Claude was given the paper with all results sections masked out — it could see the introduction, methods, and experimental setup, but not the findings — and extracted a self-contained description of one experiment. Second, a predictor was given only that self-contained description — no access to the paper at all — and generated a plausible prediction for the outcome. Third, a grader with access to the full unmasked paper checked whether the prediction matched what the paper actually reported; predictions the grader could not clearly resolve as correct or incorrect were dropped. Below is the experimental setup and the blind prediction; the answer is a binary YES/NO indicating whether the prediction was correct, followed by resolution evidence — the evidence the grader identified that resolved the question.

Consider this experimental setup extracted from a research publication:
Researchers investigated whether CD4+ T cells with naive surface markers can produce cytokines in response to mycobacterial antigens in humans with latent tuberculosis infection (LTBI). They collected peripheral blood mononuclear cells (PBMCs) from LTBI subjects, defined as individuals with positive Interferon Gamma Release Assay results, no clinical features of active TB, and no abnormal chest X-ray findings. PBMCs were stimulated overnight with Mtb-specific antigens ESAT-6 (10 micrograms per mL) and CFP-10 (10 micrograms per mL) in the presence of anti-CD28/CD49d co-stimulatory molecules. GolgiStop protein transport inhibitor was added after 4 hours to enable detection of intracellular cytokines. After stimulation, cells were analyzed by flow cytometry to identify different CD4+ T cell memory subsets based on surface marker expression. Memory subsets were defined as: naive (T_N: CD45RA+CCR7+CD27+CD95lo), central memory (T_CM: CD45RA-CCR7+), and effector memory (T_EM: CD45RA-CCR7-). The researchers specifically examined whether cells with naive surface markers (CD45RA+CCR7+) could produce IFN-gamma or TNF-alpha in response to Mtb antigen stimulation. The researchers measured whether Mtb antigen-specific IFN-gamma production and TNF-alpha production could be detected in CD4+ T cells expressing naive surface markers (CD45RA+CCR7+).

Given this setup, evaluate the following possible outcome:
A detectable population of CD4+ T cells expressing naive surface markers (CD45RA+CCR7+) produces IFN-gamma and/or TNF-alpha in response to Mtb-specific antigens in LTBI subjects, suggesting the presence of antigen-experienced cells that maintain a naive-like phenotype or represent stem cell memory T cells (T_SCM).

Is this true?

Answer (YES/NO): YES